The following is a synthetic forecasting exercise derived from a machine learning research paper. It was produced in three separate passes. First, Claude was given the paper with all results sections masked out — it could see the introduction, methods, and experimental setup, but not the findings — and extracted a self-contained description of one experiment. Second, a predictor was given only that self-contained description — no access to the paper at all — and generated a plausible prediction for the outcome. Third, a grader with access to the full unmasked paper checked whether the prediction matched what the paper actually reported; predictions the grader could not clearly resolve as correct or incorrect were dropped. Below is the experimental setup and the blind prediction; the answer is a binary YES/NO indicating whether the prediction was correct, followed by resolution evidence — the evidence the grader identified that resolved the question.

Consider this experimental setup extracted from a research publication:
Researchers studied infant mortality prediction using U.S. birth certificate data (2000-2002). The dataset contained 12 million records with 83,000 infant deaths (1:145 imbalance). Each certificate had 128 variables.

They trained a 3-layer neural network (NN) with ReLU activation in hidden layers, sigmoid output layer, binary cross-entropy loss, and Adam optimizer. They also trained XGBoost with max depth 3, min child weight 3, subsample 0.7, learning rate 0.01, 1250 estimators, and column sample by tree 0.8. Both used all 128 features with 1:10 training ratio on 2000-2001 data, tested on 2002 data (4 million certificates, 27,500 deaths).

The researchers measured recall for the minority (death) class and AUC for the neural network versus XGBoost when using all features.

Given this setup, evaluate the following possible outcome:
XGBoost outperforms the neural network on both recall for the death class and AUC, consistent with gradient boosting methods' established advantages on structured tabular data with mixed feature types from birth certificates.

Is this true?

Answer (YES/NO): YES